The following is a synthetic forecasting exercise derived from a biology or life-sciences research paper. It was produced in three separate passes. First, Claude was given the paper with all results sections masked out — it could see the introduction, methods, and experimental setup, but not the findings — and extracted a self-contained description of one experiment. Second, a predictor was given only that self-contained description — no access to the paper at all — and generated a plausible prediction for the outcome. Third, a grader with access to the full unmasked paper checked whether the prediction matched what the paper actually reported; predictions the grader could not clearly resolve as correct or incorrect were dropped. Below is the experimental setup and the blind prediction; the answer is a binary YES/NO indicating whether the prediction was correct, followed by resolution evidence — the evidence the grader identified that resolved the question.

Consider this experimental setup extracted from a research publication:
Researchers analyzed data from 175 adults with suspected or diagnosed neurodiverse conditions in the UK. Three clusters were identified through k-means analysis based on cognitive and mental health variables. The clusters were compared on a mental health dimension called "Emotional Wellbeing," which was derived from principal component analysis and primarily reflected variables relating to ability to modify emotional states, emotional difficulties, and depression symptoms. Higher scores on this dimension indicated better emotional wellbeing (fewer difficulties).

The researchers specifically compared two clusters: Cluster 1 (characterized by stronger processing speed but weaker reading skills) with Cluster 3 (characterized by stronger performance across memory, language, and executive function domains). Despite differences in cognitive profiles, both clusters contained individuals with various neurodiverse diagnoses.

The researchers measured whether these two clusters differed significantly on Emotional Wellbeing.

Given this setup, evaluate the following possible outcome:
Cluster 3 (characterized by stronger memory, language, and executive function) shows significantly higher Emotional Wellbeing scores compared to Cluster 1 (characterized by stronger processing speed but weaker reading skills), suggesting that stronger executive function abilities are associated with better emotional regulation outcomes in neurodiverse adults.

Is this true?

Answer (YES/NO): NO